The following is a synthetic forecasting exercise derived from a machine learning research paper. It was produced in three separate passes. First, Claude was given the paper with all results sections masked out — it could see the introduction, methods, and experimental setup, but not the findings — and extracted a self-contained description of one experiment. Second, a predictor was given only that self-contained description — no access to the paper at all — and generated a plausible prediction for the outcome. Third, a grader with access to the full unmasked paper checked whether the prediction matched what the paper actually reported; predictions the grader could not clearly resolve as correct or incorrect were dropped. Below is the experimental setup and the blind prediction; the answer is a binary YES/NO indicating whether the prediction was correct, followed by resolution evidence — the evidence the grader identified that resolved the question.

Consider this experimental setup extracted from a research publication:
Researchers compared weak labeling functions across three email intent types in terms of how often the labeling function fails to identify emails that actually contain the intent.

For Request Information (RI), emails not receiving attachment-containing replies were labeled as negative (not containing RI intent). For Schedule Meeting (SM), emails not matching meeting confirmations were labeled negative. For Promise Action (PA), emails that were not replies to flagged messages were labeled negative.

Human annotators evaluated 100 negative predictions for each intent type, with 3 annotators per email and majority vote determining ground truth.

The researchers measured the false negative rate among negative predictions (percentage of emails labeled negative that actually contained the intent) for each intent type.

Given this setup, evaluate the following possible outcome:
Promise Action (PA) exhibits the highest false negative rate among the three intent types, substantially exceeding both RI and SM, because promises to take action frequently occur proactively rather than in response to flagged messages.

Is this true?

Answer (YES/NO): NO